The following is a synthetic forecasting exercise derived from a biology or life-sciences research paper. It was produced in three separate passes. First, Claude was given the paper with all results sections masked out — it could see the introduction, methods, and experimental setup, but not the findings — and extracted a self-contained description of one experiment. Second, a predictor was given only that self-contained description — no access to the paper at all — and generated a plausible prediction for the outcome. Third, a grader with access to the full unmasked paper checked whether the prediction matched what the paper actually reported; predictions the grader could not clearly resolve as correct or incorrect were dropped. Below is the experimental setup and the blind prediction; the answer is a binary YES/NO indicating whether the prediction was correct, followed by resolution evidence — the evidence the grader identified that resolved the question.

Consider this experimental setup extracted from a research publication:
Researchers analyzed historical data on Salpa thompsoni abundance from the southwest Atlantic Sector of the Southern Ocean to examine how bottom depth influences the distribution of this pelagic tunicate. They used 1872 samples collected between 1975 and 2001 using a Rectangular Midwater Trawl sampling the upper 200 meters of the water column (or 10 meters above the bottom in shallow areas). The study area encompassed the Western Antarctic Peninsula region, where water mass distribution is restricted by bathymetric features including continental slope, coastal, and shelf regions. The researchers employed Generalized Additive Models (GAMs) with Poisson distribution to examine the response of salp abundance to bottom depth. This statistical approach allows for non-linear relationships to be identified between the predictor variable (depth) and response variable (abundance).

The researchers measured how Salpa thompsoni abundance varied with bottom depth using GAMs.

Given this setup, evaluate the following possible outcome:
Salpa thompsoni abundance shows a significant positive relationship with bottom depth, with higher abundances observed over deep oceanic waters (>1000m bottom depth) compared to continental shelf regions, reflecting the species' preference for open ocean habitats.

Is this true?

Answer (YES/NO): NO